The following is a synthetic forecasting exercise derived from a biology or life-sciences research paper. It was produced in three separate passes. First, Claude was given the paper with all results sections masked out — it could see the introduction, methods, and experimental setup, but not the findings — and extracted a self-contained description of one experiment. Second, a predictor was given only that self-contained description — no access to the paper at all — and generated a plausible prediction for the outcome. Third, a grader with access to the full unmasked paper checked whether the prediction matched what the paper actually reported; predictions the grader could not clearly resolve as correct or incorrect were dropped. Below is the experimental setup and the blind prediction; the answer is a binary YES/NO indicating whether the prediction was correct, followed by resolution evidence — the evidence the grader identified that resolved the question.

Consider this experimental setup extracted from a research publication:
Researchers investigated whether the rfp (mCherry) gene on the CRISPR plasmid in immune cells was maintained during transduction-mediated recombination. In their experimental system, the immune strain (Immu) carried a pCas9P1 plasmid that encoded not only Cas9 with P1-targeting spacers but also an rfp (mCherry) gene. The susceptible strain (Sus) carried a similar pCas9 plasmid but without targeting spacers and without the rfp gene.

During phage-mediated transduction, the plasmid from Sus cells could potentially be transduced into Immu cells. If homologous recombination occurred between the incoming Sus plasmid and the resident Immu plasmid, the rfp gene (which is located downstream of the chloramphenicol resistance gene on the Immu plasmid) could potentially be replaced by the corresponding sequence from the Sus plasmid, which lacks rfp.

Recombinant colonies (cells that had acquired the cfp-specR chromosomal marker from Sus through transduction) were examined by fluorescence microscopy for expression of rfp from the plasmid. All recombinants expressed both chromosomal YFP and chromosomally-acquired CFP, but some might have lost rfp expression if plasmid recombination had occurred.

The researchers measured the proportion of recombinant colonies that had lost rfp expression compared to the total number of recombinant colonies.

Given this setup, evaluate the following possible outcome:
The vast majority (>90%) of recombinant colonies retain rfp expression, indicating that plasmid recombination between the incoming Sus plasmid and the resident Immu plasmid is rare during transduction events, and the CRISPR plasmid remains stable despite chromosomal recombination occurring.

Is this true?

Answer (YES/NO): YES